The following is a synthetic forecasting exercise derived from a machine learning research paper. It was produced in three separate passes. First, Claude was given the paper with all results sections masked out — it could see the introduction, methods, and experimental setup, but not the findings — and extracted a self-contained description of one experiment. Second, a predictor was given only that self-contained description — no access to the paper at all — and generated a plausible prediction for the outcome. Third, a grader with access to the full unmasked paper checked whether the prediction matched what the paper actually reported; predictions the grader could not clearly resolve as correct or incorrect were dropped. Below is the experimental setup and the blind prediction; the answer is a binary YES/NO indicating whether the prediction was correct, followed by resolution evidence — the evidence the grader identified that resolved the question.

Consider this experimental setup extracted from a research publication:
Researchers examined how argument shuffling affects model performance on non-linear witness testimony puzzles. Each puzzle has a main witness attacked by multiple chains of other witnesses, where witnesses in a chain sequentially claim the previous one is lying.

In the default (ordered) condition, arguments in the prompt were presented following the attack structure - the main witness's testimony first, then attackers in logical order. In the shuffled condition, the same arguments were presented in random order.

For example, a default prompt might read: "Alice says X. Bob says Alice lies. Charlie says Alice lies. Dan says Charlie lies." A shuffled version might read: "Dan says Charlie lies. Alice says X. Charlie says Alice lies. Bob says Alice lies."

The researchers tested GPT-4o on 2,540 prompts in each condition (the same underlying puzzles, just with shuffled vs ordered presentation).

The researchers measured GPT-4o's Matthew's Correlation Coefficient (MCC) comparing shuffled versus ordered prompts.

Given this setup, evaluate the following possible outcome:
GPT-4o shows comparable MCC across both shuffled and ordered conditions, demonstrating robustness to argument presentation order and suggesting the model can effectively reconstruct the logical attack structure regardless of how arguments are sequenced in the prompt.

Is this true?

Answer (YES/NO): NO